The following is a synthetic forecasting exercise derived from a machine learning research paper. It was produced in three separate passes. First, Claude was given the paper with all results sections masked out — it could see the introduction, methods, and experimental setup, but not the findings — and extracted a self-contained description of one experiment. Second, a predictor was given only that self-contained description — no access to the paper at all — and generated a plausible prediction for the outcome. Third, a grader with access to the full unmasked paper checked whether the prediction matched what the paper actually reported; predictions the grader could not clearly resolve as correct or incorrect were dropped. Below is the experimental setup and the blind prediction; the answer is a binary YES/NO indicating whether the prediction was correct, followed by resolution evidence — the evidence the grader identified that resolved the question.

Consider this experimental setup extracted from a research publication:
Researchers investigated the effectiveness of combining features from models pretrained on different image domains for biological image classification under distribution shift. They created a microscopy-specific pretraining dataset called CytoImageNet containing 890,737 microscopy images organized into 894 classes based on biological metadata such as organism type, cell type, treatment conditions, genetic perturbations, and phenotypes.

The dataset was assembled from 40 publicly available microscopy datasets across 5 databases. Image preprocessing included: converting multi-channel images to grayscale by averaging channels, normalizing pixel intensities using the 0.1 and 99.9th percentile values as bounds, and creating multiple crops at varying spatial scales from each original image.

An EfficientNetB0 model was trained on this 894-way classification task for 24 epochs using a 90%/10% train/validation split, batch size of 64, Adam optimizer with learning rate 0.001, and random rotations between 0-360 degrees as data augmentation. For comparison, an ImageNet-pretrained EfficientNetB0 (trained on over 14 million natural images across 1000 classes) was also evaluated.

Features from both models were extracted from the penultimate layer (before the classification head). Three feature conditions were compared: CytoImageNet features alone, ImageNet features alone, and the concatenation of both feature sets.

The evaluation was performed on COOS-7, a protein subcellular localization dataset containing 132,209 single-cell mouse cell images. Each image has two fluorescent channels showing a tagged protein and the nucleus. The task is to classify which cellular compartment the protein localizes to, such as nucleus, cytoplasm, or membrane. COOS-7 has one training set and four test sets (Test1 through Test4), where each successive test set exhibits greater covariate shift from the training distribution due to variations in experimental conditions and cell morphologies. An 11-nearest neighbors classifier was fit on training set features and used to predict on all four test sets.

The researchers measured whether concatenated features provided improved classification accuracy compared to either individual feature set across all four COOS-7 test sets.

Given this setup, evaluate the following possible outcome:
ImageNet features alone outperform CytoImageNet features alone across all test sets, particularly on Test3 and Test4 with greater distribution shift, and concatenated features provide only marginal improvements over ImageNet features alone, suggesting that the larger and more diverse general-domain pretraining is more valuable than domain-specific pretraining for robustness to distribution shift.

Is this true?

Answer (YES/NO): NO